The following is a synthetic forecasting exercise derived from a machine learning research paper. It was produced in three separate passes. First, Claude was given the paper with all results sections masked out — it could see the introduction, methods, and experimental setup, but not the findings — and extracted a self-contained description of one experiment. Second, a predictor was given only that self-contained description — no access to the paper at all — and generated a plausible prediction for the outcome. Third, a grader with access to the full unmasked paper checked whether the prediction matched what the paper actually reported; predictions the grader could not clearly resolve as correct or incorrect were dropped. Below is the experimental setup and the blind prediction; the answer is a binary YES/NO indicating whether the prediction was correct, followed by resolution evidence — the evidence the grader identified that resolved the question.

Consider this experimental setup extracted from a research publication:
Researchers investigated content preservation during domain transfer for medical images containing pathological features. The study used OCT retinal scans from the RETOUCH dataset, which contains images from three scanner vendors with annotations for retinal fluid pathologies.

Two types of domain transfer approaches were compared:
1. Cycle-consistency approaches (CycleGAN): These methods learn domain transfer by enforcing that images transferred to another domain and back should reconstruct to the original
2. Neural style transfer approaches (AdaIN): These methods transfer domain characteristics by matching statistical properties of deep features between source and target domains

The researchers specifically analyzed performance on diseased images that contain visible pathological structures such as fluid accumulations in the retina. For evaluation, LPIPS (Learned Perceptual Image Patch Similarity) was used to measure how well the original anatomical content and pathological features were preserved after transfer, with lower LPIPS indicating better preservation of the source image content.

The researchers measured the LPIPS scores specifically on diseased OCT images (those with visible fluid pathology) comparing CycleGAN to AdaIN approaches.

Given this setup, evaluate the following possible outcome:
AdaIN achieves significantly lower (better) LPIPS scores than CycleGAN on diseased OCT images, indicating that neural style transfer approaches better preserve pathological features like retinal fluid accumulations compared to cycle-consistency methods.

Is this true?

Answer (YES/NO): NO